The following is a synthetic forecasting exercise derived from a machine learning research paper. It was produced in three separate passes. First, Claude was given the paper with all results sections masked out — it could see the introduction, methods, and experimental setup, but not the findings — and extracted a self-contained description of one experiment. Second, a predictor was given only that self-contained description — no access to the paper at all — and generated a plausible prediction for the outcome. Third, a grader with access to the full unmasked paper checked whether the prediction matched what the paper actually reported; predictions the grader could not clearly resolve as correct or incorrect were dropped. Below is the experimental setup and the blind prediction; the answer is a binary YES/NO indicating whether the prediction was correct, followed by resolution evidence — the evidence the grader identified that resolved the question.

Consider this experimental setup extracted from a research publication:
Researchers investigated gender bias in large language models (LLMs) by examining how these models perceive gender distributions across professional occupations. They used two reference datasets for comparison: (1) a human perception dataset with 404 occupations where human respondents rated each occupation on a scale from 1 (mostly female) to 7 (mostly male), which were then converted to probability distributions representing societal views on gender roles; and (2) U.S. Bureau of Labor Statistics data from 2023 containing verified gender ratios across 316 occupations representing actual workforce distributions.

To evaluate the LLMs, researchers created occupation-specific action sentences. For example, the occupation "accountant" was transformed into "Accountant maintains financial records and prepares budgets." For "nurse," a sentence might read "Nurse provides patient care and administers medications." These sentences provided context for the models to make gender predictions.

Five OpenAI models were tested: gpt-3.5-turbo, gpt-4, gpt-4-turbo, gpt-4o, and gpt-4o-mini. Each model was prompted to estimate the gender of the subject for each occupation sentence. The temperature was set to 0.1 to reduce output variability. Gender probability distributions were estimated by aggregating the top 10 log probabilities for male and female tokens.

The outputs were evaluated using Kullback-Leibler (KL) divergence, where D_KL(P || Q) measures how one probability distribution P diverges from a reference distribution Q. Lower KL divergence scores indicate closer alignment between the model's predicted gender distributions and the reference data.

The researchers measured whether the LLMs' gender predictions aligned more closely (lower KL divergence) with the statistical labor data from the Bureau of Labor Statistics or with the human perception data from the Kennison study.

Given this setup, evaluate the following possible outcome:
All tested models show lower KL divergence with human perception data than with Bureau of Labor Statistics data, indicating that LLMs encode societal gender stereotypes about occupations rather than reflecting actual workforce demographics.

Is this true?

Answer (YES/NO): NO